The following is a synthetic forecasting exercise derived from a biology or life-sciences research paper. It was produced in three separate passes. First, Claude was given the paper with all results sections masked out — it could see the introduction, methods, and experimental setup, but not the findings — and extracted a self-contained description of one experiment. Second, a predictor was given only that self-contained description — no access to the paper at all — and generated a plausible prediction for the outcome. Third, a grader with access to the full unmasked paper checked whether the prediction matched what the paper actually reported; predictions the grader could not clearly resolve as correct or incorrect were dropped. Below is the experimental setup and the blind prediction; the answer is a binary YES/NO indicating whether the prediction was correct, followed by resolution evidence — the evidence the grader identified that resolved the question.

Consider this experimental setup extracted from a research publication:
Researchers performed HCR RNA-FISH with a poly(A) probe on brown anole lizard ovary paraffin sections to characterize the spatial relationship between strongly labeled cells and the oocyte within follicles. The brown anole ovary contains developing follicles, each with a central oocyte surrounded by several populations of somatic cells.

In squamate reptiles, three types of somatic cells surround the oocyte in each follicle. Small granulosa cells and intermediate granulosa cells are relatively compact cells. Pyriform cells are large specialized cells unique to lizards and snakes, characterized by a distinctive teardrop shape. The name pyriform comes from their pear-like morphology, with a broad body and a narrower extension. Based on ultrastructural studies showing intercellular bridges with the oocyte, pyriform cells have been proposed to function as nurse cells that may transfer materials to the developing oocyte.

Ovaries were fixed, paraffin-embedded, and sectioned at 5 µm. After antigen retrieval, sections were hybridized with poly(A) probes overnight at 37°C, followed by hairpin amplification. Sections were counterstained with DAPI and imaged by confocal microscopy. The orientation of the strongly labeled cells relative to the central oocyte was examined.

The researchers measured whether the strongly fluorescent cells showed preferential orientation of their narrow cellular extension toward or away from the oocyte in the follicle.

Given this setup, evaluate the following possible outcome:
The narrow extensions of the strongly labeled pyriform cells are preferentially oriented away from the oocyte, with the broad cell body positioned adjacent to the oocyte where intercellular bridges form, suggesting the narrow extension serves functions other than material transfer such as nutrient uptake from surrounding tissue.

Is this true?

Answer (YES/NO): NO